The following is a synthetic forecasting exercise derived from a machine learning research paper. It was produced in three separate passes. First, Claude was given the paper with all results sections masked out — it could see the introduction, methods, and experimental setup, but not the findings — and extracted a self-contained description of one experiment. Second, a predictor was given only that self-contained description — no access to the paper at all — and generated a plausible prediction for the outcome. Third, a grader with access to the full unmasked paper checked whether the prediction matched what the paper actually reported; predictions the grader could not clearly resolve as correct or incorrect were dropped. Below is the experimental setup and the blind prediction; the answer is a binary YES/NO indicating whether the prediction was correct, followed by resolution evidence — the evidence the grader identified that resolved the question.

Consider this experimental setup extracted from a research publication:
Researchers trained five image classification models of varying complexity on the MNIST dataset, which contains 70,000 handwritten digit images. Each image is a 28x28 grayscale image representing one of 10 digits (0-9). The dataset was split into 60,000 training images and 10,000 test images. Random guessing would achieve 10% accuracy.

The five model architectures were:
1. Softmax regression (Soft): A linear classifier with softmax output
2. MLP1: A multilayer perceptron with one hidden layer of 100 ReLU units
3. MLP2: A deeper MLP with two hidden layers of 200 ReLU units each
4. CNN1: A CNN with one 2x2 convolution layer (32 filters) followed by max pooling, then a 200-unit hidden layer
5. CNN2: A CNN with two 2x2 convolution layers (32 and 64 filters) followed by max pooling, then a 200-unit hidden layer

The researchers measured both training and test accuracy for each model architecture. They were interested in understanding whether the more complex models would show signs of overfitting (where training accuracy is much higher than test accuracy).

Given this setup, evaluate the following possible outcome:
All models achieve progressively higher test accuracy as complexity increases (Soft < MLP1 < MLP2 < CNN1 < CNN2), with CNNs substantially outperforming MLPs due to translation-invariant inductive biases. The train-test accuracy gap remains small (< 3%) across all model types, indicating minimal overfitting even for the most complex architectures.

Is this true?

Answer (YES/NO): NO